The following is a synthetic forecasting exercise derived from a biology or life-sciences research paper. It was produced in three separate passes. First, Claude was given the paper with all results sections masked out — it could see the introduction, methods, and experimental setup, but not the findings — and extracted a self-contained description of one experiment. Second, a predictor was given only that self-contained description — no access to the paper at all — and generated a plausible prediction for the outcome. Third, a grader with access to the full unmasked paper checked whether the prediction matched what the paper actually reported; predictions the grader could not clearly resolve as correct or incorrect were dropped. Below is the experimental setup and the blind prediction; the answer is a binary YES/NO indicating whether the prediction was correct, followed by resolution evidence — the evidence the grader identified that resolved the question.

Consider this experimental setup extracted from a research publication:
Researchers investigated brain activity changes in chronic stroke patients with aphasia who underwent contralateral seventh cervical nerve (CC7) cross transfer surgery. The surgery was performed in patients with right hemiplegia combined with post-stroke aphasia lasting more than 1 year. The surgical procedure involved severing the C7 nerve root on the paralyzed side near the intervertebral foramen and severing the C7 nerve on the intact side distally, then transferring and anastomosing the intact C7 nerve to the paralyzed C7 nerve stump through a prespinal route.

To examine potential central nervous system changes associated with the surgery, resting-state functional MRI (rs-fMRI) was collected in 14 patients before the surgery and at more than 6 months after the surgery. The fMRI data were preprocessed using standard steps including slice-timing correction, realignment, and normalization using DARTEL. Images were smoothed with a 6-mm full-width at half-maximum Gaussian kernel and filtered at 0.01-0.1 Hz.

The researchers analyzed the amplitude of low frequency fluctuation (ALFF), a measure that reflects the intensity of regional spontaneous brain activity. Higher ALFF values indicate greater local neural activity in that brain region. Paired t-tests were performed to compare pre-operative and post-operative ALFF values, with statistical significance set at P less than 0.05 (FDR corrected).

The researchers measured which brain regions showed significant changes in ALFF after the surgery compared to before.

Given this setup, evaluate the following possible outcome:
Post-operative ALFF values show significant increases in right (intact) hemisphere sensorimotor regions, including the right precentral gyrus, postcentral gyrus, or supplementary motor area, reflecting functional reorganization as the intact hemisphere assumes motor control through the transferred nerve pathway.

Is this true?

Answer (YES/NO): YES